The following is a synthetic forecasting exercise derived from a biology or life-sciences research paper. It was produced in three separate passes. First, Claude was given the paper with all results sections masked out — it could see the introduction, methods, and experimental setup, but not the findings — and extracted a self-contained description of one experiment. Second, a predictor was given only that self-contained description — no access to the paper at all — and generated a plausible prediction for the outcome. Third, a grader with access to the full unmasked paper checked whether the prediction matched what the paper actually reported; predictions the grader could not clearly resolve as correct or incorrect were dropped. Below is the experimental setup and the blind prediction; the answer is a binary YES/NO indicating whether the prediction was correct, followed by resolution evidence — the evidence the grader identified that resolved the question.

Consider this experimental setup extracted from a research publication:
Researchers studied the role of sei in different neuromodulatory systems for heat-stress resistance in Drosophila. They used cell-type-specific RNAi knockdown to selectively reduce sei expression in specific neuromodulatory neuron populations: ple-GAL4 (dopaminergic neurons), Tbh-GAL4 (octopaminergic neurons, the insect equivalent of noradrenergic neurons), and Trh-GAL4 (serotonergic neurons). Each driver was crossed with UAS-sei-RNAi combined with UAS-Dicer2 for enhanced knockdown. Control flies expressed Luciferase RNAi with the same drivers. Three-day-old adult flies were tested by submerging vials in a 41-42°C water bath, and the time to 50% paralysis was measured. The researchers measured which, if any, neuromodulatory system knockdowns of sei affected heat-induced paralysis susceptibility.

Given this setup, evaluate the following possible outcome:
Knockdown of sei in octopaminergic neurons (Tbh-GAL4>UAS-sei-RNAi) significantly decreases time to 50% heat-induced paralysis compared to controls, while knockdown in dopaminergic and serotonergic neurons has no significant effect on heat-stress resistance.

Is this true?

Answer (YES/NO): YES